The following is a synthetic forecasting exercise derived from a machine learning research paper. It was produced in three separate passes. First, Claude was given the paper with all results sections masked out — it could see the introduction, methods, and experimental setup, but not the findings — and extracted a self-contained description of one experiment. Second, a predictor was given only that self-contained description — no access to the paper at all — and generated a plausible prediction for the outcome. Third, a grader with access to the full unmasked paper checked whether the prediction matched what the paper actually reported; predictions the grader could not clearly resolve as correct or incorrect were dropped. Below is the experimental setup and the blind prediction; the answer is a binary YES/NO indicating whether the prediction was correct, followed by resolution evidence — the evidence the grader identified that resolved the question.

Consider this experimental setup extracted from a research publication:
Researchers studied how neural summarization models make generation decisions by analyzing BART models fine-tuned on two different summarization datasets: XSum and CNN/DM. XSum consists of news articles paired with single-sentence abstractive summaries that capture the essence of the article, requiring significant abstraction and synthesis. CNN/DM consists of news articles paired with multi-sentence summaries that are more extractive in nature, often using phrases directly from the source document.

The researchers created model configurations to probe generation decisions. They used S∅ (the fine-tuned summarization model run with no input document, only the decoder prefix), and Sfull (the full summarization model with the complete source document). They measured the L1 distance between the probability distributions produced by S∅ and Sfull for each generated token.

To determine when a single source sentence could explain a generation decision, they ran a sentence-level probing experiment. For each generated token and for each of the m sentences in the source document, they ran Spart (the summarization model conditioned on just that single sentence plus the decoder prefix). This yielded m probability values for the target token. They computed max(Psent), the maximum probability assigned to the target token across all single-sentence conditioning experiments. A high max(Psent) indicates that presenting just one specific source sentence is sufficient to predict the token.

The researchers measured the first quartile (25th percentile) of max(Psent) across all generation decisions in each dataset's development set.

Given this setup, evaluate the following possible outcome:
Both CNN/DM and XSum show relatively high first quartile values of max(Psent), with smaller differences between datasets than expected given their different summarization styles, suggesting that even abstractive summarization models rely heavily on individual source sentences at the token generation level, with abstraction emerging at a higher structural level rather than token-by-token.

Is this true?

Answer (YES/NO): NO